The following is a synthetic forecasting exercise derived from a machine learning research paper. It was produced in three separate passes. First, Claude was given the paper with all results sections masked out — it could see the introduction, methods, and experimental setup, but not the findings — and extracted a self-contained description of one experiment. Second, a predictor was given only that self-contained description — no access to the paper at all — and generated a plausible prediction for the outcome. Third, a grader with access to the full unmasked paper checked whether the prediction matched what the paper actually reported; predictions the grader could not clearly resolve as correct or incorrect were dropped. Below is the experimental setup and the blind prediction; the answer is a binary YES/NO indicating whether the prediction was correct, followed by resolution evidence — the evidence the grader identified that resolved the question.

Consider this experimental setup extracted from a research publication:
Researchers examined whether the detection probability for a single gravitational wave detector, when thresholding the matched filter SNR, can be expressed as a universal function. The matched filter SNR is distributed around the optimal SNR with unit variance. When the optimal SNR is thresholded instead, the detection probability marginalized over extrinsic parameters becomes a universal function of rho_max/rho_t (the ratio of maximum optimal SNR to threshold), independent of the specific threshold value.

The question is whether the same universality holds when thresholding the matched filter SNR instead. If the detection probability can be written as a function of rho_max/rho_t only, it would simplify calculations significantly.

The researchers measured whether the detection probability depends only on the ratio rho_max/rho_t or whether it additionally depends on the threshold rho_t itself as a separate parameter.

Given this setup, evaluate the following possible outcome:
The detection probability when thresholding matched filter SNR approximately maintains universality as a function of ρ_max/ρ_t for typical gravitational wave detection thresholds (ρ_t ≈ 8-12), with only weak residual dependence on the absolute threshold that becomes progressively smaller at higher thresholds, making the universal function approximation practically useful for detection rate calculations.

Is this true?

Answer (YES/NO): NO